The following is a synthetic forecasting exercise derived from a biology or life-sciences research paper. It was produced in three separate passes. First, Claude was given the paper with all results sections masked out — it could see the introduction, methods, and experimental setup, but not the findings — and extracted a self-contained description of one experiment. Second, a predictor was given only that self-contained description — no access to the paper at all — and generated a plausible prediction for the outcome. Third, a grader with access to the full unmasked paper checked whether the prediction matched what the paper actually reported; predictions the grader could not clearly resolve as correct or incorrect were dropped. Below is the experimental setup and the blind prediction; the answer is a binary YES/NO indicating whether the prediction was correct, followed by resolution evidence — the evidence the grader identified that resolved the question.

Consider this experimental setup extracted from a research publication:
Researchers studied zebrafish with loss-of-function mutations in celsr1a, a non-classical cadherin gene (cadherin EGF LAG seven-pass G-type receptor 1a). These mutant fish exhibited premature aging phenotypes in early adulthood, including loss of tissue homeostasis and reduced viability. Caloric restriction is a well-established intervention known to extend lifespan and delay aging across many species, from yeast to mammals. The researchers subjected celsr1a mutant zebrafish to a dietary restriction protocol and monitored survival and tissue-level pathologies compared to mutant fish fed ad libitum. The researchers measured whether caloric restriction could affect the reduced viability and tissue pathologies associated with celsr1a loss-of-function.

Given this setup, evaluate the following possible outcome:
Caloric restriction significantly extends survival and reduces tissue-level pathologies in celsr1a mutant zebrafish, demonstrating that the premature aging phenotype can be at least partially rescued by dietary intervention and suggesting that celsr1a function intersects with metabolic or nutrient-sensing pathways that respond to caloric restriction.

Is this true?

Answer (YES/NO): NO